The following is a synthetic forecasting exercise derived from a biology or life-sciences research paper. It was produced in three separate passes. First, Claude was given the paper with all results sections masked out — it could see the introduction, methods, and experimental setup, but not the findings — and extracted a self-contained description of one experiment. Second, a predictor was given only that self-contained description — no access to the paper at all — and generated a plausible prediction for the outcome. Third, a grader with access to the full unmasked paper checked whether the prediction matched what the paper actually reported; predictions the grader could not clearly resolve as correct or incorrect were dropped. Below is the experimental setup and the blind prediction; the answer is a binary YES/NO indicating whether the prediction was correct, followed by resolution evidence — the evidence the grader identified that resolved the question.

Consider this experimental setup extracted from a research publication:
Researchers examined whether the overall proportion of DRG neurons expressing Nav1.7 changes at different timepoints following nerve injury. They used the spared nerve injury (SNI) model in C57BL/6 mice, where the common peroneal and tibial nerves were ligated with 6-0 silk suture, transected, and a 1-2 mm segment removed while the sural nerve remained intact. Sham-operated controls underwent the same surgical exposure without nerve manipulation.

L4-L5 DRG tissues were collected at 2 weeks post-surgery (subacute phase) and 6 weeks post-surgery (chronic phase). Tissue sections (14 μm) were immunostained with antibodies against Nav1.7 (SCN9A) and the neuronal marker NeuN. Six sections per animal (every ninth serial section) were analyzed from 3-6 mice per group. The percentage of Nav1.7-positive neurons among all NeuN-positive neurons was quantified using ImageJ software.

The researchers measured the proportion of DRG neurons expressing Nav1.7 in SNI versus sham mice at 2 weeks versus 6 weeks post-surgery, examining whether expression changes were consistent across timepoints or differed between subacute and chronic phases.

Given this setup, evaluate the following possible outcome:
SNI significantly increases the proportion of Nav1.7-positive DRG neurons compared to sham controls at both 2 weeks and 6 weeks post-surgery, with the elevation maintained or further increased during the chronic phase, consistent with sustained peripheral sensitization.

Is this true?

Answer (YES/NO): NO